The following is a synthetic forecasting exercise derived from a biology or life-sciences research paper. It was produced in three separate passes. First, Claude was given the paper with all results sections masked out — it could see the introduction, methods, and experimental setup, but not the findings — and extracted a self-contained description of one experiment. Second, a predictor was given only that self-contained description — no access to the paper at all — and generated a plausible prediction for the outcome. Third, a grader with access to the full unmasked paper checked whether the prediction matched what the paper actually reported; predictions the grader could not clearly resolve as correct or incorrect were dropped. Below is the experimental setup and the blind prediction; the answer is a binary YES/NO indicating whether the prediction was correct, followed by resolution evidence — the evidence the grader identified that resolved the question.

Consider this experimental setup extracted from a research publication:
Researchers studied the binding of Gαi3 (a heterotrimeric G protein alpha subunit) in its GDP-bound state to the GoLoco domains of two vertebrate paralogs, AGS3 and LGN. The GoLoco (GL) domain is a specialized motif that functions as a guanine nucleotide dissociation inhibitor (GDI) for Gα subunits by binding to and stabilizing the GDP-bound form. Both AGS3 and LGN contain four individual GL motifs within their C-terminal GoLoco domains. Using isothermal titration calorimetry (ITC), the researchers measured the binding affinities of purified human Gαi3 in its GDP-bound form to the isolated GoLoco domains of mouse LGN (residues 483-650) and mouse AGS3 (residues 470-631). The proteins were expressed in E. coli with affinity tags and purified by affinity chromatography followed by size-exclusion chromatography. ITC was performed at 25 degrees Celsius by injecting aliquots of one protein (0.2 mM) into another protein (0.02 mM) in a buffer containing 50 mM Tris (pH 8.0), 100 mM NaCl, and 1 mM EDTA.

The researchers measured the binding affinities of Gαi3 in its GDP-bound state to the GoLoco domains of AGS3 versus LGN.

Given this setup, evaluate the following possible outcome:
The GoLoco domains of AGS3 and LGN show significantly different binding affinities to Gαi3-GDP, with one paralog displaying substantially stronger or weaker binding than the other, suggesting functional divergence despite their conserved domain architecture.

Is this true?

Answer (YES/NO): NO